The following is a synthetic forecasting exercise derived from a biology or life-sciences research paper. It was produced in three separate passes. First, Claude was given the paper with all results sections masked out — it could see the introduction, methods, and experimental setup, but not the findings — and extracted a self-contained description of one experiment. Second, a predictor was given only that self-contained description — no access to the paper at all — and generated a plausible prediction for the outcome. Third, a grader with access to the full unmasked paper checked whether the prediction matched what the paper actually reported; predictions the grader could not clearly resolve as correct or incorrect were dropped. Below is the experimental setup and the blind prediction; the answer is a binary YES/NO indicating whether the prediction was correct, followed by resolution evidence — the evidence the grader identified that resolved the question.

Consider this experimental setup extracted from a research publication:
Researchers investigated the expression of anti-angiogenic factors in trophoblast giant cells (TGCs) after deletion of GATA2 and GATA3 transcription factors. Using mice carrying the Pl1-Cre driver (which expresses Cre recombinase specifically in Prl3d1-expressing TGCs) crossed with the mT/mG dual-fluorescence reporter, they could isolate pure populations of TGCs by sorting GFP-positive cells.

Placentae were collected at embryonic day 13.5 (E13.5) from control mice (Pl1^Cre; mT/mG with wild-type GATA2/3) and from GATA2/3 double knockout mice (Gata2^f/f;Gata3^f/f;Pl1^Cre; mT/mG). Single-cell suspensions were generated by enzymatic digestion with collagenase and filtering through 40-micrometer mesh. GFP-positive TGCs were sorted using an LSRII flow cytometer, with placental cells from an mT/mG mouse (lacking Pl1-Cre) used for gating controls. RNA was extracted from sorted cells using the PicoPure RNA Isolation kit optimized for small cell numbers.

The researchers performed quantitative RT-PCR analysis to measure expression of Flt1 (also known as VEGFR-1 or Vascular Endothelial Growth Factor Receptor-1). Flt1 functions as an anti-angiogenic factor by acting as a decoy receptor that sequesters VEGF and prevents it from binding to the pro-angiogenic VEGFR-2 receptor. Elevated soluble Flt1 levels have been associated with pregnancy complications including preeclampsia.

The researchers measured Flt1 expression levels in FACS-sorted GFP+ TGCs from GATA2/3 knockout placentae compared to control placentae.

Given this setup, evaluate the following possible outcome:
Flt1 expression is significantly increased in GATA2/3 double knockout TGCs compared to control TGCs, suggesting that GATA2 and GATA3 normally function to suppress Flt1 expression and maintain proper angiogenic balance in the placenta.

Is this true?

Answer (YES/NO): YES